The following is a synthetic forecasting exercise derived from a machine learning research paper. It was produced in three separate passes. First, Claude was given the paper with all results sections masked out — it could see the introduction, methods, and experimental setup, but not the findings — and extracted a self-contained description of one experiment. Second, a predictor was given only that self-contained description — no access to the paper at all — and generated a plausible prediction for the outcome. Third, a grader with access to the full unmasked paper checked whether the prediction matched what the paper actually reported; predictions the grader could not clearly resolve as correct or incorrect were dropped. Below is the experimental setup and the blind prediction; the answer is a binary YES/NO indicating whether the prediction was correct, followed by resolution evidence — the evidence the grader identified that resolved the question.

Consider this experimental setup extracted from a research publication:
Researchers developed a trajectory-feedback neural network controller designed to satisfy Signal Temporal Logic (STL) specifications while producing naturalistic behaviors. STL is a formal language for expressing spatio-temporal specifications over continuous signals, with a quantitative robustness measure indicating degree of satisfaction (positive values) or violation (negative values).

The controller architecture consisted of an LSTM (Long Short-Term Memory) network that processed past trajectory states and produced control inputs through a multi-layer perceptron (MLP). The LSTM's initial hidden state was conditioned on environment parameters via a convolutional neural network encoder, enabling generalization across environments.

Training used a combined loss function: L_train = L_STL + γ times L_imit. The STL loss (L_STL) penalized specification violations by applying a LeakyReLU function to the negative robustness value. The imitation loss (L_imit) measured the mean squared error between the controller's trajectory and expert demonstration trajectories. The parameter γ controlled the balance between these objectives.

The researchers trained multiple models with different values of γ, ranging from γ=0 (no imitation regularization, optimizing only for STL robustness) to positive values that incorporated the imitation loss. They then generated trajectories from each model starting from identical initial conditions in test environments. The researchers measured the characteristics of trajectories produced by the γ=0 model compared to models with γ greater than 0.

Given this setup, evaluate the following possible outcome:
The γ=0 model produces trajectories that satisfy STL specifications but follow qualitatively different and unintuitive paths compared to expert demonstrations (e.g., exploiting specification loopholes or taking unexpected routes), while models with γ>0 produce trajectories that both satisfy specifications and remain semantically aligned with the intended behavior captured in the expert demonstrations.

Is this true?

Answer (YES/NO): NO